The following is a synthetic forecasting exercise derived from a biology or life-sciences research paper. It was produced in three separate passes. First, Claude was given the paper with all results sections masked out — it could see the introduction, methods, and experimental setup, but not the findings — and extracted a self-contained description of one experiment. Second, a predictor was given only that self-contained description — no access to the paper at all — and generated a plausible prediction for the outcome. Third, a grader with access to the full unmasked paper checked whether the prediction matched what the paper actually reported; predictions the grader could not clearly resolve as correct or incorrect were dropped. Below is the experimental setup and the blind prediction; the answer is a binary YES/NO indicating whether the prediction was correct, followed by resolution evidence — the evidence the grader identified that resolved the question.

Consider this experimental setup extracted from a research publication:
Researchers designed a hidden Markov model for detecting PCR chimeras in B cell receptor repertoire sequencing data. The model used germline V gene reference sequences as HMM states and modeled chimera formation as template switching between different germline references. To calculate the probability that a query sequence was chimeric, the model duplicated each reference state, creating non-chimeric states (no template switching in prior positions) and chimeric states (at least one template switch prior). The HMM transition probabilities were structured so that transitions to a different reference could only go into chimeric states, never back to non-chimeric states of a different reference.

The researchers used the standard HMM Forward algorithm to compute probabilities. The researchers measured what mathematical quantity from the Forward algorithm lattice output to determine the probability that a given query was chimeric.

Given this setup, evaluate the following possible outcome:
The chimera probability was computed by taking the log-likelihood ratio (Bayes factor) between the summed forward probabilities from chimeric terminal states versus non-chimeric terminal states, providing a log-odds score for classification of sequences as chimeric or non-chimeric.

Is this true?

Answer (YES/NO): NO